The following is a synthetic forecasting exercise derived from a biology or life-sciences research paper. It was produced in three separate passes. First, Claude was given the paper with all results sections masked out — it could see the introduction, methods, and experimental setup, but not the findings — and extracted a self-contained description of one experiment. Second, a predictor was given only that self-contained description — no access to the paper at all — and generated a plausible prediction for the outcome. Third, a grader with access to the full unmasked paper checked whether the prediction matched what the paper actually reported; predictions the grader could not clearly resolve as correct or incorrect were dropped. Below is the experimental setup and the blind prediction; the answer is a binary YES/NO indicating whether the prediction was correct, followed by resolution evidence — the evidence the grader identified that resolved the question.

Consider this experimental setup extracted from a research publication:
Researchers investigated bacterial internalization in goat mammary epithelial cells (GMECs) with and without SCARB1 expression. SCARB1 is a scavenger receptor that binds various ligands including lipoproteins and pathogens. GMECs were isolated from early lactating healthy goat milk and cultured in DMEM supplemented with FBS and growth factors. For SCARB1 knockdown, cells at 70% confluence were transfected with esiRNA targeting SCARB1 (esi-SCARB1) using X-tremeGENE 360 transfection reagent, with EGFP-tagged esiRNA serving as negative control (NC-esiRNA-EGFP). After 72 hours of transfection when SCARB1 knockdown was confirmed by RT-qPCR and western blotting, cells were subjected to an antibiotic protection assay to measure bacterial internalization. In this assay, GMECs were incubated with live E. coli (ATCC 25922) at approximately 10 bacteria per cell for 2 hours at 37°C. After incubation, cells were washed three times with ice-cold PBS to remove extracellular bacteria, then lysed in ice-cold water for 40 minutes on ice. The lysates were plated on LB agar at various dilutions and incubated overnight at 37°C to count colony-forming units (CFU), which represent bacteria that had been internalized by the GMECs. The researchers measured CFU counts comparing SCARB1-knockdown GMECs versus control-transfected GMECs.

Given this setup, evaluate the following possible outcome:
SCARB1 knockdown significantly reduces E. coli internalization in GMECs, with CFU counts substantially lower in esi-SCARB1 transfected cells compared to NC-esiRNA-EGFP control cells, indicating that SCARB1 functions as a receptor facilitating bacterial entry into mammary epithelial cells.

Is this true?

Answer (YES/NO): YES